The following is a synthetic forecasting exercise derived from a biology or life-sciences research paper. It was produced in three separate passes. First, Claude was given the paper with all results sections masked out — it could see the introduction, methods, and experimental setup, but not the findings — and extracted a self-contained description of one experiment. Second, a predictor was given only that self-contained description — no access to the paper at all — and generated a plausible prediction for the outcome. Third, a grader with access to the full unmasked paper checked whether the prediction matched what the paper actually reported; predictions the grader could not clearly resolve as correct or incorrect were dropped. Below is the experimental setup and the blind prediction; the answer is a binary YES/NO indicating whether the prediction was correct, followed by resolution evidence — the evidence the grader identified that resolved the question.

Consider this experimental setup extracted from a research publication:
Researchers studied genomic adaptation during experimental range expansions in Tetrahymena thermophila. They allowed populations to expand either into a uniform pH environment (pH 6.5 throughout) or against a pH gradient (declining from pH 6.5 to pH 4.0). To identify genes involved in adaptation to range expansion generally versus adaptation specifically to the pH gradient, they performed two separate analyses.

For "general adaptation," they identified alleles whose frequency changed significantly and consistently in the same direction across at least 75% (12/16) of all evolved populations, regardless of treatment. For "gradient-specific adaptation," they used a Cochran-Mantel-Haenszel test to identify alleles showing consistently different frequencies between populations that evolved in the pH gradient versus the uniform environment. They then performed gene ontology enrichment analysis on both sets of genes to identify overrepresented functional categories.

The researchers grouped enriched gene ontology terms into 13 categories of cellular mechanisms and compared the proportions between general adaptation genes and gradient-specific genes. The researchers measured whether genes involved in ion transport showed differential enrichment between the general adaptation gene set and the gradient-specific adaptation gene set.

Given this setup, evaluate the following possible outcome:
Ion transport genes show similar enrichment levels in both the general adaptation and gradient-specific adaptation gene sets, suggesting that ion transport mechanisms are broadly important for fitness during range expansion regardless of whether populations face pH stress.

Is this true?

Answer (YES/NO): NO